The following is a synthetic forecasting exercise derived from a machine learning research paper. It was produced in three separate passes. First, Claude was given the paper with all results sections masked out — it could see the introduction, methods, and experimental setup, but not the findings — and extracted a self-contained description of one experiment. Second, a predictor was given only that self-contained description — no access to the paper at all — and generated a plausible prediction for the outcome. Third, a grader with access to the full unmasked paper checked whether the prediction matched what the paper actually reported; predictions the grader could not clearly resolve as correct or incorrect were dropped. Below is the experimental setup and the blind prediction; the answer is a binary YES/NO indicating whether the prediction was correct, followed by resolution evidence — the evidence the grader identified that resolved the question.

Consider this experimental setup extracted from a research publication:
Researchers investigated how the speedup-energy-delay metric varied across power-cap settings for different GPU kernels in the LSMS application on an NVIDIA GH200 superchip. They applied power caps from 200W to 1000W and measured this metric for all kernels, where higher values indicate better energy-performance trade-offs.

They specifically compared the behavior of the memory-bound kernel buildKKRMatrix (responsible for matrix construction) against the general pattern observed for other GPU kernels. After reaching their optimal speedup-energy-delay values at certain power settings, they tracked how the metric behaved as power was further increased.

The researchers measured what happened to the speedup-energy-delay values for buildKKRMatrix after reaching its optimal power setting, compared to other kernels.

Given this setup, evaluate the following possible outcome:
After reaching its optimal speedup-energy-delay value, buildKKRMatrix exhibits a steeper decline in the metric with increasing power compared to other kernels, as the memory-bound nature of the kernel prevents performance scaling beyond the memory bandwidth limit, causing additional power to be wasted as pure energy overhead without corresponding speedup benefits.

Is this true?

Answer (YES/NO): NO